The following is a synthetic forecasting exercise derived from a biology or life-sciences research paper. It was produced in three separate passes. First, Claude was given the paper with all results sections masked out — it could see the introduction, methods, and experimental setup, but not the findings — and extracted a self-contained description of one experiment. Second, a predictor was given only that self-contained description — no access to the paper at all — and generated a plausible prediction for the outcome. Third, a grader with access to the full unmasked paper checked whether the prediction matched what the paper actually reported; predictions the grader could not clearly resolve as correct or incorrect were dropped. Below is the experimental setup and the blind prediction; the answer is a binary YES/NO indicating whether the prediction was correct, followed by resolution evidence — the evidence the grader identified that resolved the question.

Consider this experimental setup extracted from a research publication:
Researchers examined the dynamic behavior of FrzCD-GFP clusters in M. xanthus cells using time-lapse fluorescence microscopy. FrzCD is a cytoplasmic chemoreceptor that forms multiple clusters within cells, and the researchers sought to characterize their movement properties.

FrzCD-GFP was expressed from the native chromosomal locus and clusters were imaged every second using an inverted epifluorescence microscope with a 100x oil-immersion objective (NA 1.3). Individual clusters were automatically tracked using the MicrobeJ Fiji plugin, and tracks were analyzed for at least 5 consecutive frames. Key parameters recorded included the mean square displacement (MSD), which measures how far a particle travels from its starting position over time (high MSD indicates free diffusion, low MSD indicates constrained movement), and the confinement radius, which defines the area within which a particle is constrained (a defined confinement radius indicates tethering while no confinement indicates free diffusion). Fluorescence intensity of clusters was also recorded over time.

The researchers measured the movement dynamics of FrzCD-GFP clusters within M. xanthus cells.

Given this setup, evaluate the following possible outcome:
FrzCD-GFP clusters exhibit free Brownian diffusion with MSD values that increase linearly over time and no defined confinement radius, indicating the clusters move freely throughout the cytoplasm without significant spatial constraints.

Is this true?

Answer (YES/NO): NO